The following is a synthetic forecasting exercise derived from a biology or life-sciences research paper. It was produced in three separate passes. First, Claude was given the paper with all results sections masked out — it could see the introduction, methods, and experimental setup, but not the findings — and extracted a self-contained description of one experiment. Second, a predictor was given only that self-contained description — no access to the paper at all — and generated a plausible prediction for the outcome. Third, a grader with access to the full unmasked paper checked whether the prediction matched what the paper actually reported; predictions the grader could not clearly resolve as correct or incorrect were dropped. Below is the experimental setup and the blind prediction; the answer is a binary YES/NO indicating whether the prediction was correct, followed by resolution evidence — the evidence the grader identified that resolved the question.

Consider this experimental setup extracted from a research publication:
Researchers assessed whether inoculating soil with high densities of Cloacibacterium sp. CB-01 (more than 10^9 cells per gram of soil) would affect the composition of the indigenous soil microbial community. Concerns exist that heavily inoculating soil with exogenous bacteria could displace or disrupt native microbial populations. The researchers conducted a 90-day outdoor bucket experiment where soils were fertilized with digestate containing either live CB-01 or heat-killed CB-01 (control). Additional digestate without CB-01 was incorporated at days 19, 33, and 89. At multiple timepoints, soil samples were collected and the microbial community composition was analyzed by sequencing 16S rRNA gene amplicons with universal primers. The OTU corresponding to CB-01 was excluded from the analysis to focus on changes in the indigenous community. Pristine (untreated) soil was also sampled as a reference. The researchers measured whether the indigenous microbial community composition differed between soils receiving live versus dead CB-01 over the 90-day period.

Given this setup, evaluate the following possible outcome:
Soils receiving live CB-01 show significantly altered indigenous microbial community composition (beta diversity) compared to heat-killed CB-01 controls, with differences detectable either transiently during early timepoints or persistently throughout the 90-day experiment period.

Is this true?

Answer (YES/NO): NO